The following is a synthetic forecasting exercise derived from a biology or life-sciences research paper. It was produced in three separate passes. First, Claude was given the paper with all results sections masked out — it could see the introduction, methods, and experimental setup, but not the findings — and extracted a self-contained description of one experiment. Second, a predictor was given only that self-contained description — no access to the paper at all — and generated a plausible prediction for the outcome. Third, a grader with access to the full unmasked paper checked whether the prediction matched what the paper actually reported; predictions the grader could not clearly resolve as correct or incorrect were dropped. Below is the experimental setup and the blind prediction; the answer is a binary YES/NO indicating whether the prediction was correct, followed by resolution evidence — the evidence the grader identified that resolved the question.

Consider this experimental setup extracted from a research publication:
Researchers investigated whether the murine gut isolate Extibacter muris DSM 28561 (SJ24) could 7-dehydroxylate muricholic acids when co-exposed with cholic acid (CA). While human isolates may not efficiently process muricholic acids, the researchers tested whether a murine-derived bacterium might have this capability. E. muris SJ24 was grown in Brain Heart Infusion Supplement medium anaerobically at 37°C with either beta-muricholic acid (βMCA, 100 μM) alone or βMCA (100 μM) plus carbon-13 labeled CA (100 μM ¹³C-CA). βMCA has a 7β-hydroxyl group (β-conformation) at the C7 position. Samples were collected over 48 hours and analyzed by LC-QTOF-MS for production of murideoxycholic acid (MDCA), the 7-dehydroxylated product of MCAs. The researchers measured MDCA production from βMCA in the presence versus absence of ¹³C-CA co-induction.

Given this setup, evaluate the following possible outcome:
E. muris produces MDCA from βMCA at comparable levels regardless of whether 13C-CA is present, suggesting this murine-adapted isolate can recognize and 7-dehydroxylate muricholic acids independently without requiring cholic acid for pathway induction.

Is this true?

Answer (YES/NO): NO